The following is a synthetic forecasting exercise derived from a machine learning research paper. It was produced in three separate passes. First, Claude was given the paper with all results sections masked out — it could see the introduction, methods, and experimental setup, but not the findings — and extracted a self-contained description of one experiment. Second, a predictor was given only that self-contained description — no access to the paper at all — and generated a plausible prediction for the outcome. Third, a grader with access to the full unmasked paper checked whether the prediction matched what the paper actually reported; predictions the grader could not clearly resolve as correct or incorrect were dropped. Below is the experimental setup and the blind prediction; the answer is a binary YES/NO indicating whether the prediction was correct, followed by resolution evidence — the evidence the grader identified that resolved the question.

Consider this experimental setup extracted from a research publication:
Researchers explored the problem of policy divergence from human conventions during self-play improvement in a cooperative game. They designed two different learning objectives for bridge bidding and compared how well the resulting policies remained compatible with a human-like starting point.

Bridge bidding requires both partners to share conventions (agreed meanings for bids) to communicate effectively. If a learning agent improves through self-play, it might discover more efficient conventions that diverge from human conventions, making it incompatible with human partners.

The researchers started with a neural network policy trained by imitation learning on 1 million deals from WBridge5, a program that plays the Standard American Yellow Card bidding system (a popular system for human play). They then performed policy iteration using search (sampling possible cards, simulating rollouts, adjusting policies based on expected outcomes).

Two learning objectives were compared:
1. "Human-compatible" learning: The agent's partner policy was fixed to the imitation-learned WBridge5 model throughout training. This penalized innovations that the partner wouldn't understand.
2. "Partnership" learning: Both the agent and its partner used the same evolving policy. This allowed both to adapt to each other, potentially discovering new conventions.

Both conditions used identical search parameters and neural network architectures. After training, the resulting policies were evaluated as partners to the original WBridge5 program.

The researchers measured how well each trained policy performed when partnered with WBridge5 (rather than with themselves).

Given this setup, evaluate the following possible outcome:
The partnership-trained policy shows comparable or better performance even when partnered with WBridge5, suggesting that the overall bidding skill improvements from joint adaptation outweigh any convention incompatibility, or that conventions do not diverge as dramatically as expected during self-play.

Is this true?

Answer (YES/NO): NO